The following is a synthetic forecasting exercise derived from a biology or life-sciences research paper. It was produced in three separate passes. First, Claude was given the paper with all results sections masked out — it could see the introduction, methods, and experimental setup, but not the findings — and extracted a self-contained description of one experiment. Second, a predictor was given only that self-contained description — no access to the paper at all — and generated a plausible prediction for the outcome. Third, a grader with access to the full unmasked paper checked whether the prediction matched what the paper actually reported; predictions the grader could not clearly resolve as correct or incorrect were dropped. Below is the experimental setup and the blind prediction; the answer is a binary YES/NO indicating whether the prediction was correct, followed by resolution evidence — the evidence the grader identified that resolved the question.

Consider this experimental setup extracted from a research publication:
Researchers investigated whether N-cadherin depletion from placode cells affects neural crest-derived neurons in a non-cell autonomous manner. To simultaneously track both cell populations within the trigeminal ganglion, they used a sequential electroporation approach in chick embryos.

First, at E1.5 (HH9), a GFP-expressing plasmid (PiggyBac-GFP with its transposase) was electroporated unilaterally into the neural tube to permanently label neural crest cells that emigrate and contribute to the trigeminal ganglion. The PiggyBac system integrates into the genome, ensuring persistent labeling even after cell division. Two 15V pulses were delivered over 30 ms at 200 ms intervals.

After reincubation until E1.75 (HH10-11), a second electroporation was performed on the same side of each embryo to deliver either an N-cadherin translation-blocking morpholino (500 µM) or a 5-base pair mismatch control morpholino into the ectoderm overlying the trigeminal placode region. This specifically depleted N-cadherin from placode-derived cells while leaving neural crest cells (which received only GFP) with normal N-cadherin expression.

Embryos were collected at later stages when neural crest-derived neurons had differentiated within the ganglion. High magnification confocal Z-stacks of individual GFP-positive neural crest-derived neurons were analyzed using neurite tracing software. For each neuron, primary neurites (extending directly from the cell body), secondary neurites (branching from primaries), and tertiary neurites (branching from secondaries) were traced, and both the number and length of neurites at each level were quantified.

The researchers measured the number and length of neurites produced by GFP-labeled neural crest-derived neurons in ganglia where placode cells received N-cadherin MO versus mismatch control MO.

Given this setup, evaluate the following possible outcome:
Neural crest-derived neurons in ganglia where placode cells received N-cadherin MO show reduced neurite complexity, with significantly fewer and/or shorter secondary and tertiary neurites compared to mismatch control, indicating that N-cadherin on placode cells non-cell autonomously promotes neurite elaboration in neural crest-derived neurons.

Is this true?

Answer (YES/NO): YES